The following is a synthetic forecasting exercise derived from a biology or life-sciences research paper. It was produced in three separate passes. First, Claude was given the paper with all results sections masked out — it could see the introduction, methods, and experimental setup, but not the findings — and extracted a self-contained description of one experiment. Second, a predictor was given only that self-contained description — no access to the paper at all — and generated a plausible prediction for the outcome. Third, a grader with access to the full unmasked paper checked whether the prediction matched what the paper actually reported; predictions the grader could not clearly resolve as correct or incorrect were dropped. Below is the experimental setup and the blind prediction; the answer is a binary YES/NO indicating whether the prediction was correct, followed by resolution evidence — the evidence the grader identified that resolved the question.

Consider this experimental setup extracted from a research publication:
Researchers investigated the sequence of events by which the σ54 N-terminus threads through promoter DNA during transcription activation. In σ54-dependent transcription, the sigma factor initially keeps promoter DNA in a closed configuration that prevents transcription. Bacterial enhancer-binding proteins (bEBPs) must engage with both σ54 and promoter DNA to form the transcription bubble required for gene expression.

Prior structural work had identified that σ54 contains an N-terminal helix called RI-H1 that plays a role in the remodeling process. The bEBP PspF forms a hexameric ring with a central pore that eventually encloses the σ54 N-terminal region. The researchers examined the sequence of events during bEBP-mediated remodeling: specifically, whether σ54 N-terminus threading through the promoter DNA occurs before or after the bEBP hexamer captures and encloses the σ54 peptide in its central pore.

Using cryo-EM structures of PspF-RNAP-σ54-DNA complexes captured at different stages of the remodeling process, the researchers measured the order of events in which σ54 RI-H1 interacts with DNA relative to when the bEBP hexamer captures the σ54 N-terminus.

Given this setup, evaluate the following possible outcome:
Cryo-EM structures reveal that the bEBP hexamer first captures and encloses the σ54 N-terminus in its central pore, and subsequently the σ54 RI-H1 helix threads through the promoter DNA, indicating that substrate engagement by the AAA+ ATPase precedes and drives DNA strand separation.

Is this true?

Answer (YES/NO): NO